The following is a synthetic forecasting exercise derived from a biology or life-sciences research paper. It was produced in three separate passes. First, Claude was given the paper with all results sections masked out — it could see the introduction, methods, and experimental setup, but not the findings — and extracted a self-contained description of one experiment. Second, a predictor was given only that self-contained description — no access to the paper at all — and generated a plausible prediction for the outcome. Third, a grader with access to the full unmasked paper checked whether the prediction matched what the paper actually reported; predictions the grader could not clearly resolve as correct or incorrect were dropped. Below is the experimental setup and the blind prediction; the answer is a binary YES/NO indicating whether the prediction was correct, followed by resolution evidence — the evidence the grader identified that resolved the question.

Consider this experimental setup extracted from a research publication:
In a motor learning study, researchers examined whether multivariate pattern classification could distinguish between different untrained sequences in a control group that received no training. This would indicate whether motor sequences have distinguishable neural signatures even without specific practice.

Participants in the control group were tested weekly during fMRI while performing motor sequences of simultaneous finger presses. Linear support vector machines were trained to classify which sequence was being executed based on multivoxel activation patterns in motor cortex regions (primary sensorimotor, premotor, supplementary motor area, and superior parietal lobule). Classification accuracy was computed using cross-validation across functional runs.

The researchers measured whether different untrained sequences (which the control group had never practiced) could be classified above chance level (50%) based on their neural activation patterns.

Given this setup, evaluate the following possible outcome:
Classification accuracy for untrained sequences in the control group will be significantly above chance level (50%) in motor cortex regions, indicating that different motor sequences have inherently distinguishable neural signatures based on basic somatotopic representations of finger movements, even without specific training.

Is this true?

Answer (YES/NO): YES